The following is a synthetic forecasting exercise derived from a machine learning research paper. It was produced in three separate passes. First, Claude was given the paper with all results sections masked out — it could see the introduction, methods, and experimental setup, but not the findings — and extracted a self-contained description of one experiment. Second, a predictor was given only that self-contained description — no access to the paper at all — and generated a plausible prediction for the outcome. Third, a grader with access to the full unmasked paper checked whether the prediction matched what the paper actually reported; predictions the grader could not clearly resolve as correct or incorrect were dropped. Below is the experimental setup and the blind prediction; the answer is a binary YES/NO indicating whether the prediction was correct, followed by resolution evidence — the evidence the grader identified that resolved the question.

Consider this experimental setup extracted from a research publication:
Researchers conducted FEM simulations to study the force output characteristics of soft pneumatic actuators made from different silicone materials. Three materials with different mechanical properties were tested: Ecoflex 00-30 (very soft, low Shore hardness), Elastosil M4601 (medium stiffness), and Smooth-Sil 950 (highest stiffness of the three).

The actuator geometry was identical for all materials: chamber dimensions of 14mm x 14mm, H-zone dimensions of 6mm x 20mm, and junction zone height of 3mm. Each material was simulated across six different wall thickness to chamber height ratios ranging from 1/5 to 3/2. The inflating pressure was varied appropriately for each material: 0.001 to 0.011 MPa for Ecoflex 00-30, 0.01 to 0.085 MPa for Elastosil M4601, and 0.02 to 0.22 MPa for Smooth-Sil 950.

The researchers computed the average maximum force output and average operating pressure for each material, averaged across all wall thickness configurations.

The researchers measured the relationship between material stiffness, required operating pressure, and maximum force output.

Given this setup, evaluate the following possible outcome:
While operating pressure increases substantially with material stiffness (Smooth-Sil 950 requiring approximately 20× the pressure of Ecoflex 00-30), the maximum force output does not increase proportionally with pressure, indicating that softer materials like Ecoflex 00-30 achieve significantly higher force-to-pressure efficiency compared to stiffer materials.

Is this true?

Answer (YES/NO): NO